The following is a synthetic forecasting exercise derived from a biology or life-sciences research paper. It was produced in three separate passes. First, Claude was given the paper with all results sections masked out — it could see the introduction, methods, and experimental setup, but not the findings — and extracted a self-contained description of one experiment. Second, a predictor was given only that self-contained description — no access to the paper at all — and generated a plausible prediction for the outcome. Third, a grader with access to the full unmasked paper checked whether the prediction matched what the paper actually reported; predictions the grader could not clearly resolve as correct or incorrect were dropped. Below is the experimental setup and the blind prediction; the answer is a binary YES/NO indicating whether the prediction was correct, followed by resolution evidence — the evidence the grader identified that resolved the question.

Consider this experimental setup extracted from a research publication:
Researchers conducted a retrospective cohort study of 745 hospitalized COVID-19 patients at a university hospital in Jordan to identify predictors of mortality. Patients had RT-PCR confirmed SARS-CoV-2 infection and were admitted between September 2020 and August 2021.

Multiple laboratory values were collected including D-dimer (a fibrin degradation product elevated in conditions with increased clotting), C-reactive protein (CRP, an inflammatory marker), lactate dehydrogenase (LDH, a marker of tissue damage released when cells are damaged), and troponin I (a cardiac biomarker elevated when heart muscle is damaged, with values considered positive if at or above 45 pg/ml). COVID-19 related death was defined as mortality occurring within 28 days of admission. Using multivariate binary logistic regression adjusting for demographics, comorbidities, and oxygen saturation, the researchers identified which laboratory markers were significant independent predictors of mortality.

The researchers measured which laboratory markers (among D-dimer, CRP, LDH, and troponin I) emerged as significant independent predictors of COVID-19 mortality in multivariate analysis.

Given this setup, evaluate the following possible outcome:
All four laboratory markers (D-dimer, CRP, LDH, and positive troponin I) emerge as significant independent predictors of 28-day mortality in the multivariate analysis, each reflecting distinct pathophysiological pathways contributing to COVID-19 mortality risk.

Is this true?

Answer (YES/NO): NO